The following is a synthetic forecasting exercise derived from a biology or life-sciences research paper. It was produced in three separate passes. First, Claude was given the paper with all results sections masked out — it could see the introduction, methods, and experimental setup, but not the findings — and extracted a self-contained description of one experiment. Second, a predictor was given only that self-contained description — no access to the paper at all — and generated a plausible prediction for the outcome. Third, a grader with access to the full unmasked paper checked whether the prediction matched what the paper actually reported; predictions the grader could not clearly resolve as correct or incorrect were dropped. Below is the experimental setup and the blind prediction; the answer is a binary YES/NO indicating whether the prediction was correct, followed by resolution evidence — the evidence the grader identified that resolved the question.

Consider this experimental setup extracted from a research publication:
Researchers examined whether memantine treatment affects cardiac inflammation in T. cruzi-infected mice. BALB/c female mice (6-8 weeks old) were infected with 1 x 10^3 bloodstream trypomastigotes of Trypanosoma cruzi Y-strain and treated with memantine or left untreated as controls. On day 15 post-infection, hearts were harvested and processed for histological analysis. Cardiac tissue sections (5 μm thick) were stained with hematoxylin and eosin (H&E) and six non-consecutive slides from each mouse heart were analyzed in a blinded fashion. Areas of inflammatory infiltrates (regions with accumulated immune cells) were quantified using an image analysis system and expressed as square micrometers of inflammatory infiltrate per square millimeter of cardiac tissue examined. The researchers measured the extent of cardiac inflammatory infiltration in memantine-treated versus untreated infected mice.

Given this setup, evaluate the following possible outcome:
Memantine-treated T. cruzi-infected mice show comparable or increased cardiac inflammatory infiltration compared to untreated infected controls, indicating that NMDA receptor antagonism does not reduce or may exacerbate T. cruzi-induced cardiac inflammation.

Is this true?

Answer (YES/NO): NO